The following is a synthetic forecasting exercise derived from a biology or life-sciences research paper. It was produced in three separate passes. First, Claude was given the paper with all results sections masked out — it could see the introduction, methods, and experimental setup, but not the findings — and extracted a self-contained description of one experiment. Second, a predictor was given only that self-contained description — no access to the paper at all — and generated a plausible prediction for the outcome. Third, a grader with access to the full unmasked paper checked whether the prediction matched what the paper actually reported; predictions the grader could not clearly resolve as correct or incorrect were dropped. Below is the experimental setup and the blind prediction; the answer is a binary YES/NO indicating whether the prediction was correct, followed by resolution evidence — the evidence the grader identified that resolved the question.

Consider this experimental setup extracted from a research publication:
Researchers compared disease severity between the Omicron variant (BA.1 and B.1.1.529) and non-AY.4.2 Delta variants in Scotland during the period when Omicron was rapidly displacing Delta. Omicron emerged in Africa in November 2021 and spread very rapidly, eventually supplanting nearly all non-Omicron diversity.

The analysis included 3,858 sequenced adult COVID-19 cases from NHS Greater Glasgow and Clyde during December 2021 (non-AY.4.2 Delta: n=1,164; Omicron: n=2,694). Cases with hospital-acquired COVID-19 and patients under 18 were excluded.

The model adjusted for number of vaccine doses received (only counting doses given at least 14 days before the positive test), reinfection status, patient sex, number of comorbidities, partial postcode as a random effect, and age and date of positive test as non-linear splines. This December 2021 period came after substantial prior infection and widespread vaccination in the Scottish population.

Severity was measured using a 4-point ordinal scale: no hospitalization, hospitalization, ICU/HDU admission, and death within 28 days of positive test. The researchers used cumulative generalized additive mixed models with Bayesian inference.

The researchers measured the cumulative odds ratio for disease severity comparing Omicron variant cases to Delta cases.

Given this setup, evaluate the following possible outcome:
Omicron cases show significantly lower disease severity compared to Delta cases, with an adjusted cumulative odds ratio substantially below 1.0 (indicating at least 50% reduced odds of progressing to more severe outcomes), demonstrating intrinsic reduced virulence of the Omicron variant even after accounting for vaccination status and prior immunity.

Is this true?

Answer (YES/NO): NO